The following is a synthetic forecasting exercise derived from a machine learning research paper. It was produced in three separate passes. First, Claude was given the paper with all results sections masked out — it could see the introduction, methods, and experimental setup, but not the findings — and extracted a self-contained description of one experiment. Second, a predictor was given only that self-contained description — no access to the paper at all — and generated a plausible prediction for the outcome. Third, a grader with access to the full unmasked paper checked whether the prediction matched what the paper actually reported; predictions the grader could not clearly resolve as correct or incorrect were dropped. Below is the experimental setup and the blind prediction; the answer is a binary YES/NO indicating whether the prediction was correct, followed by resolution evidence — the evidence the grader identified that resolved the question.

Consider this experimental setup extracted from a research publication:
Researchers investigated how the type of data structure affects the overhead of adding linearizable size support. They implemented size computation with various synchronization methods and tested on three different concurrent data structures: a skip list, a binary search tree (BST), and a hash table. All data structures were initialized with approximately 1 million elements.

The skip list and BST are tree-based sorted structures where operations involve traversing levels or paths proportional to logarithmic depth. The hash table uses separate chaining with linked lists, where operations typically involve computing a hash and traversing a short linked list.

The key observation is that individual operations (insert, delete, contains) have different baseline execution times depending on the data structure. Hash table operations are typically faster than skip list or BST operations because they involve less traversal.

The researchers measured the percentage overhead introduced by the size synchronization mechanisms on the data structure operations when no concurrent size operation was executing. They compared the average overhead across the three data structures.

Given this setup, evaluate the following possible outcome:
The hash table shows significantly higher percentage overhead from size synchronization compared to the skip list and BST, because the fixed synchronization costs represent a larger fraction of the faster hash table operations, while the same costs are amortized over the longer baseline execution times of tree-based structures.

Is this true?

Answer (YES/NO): YES